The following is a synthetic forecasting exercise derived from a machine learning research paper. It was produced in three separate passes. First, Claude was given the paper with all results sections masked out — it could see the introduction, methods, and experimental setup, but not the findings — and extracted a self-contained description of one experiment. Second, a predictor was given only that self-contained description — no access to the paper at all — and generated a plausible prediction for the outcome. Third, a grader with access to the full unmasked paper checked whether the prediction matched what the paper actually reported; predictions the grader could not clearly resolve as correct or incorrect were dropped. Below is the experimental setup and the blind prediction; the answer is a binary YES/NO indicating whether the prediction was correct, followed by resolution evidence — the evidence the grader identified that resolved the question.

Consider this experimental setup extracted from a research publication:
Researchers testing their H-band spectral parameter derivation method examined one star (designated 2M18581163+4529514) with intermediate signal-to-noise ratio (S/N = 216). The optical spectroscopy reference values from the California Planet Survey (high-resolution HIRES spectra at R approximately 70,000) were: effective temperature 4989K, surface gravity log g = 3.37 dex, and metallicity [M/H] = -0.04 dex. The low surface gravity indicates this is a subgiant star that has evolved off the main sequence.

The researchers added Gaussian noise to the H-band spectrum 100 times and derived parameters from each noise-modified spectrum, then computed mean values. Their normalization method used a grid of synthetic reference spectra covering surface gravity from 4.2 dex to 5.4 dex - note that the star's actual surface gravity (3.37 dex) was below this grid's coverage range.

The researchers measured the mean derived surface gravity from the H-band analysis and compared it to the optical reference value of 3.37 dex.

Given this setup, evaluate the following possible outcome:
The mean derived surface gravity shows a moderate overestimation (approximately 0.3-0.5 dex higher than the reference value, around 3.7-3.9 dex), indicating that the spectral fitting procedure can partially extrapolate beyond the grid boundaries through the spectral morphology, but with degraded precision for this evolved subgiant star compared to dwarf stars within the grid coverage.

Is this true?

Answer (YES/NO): NO